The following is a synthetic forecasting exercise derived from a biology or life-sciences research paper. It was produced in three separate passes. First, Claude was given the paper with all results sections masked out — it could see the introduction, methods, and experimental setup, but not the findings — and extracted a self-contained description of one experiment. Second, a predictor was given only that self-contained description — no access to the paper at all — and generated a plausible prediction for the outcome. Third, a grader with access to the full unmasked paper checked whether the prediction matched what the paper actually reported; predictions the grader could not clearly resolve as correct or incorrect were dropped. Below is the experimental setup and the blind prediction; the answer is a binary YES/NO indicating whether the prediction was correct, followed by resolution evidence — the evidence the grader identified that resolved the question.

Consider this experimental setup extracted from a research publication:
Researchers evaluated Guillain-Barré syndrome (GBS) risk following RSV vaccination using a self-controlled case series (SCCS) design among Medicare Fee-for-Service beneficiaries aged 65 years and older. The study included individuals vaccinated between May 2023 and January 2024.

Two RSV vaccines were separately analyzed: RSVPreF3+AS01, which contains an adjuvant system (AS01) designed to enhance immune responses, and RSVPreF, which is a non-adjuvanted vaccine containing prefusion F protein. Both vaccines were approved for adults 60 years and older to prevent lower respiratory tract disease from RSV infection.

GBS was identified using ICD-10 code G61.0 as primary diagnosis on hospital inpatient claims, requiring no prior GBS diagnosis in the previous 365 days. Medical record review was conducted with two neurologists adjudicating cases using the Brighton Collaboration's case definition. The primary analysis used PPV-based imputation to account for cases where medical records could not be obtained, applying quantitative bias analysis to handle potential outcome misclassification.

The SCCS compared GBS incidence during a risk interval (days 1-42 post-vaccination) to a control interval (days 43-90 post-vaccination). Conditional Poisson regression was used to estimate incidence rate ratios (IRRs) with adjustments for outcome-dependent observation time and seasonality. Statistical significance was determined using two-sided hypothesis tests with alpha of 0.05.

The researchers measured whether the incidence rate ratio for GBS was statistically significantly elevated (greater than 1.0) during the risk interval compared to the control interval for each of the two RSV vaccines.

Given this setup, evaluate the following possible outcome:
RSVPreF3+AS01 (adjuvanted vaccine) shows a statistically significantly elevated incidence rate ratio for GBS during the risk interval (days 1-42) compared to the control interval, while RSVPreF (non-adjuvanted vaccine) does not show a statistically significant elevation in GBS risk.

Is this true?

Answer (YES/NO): YES